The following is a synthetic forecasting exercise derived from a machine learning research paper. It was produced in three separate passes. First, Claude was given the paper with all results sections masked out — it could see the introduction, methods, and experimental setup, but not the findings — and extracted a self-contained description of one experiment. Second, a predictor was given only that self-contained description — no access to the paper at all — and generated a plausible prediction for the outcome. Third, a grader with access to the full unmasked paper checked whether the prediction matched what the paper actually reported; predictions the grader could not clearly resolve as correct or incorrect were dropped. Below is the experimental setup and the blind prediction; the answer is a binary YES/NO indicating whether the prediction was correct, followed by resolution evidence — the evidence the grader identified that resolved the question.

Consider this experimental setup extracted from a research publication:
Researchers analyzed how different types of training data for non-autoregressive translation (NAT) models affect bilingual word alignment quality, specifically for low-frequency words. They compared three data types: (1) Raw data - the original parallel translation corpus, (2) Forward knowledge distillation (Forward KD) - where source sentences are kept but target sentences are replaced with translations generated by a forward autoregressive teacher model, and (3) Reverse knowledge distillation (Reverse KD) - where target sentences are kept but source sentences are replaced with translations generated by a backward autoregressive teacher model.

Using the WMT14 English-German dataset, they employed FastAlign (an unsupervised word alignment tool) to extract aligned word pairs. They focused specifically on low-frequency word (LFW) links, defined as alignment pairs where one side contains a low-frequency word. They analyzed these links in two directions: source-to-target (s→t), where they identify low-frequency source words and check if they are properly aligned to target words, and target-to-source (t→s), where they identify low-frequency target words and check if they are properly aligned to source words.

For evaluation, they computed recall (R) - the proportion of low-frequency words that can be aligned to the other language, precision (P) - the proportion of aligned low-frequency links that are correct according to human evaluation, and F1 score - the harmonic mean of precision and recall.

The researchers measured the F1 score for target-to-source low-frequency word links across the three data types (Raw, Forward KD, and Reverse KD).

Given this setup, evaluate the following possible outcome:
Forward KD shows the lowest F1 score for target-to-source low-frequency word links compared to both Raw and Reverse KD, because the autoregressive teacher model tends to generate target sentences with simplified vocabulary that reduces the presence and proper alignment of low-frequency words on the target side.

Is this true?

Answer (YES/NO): YES